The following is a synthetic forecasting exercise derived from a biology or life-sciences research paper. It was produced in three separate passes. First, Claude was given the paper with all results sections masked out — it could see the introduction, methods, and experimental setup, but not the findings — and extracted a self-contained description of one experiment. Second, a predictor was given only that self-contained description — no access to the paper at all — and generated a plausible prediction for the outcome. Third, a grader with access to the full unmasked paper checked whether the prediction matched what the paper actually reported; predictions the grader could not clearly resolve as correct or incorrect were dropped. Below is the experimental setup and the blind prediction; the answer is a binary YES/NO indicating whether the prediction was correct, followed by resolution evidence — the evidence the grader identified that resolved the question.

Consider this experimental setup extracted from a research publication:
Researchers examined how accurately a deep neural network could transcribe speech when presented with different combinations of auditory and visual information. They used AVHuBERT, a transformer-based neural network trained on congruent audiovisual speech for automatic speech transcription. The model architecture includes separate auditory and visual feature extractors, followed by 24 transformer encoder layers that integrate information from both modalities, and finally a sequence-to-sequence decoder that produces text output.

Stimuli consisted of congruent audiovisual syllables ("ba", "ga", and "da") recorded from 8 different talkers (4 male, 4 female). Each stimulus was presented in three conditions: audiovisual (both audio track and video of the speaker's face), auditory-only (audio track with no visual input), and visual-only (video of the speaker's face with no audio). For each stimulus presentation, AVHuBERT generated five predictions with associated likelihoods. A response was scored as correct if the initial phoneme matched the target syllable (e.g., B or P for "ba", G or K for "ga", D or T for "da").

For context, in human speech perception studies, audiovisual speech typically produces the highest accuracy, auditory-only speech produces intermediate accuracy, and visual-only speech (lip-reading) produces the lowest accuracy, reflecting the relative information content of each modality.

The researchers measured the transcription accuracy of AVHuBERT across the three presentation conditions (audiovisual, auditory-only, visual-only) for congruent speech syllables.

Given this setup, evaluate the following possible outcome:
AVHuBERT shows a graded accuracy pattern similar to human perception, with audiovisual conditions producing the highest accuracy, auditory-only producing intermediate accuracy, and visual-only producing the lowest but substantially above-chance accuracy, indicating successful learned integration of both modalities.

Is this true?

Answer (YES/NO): YES